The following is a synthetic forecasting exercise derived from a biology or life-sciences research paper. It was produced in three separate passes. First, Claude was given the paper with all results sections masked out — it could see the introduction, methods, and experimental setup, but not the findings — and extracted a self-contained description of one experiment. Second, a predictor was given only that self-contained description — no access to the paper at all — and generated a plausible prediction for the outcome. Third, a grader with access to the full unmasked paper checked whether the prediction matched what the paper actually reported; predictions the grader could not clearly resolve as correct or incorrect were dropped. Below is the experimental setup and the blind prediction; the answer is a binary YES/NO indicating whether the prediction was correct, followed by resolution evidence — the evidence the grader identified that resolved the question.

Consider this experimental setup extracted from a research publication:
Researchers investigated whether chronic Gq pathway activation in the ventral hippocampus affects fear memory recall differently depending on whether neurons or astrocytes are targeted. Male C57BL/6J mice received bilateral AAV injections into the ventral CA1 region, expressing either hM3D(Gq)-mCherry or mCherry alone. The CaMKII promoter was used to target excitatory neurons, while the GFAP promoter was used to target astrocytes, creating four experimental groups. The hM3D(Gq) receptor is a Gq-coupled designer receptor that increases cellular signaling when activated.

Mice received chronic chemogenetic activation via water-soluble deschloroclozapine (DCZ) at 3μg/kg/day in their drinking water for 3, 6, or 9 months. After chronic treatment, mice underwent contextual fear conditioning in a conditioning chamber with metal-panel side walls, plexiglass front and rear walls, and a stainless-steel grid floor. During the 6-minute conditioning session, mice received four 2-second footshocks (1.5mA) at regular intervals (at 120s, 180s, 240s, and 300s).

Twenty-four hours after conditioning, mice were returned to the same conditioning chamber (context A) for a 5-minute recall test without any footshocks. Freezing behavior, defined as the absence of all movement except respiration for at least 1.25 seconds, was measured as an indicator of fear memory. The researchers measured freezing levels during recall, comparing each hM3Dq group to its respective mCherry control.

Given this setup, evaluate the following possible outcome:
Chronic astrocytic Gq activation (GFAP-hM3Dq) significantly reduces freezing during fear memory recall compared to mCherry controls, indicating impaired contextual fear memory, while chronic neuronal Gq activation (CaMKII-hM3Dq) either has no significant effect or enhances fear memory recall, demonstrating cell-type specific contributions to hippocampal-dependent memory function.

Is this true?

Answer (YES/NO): NO